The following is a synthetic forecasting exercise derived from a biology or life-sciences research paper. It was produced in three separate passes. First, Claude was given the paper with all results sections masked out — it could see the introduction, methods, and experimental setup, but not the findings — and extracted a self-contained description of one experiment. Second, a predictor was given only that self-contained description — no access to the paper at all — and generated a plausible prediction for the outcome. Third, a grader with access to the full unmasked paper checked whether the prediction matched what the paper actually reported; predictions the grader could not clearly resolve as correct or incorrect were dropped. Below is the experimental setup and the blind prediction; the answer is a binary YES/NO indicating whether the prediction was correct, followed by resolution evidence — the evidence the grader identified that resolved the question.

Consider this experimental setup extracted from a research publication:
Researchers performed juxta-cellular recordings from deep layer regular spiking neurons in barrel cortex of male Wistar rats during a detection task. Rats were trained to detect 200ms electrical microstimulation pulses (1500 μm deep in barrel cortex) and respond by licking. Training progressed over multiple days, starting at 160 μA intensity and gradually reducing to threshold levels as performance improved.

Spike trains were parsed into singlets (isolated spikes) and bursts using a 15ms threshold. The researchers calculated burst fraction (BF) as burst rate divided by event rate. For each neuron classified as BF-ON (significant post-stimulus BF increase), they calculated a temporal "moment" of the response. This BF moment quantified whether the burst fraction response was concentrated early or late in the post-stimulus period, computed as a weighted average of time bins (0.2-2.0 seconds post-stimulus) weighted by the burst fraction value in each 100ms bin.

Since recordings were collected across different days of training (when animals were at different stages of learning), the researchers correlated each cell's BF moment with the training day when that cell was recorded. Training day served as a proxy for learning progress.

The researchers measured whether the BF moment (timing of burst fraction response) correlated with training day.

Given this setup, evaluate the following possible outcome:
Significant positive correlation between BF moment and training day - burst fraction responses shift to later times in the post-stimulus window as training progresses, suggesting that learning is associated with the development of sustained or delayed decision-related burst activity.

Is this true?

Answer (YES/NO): NO